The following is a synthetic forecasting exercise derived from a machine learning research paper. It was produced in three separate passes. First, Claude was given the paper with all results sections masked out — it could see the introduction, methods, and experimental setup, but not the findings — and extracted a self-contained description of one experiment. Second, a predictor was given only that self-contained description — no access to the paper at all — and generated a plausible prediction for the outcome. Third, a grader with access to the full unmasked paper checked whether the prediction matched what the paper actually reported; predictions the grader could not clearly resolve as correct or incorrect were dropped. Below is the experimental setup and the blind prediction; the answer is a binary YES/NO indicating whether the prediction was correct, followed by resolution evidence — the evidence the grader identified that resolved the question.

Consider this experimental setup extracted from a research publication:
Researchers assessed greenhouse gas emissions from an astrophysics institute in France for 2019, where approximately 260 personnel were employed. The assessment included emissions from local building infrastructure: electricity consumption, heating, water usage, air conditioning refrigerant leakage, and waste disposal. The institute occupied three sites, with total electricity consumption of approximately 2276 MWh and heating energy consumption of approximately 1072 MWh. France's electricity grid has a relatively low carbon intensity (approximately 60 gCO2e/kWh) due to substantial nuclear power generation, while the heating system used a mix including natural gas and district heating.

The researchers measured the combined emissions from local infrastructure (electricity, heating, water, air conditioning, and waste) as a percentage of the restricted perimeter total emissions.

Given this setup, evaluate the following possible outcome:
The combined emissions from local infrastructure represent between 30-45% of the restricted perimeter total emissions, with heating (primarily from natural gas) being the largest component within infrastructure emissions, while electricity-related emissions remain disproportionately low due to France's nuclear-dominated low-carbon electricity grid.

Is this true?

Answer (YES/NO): NO